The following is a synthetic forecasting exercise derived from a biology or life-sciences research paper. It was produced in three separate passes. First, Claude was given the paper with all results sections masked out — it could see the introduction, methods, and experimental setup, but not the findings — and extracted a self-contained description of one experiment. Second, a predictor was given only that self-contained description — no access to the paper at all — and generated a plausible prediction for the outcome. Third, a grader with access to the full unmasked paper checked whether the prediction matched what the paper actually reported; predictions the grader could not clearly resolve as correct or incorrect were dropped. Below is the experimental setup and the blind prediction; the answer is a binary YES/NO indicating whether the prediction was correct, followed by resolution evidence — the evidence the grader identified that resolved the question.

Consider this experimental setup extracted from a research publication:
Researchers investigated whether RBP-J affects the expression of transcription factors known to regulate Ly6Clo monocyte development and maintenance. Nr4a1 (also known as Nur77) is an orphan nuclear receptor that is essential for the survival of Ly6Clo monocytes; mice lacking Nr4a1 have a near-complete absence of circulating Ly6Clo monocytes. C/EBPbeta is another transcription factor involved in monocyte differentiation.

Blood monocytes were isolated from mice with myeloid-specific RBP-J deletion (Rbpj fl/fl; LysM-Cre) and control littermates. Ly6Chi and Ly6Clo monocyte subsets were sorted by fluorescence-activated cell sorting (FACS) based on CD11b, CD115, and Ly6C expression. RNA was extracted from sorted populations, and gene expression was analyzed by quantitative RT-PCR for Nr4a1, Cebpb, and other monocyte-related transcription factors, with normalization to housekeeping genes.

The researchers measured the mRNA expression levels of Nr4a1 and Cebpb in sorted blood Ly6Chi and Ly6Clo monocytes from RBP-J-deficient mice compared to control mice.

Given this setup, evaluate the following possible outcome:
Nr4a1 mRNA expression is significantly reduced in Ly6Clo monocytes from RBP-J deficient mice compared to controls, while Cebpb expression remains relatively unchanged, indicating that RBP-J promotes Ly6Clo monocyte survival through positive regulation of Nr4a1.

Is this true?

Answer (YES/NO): NO